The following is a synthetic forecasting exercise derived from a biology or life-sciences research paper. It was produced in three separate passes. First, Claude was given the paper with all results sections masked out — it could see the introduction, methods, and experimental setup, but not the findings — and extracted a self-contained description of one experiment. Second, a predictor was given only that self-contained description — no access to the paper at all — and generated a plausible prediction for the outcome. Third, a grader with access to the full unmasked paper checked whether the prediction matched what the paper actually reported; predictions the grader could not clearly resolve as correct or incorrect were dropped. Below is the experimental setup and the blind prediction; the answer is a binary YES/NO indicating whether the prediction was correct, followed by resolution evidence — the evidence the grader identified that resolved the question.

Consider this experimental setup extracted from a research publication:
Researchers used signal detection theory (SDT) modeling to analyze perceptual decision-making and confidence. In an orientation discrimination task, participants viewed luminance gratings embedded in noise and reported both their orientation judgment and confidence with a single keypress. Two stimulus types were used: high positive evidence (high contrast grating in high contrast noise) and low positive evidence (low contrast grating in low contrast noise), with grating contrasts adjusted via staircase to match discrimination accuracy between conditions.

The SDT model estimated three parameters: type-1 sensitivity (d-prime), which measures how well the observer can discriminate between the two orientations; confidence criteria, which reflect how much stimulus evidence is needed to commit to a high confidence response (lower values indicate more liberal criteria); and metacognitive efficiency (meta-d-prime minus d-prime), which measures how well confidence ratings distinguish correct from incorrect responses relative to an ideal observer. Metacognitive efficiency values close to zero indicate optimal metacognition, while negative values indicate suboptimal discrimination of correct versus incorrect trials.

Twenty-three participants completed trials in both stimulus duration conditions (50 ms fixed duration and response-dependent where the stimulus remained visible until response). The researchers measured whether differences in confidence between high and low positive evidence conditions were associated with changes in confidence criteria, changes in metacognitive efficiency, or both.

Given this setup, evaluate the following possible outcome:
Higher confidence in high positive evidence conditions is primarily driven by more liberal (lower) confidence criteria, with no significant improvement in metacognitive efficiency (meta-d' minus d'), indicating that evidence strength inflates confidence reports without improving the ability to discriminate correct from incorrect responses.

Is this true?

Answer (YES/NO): YES